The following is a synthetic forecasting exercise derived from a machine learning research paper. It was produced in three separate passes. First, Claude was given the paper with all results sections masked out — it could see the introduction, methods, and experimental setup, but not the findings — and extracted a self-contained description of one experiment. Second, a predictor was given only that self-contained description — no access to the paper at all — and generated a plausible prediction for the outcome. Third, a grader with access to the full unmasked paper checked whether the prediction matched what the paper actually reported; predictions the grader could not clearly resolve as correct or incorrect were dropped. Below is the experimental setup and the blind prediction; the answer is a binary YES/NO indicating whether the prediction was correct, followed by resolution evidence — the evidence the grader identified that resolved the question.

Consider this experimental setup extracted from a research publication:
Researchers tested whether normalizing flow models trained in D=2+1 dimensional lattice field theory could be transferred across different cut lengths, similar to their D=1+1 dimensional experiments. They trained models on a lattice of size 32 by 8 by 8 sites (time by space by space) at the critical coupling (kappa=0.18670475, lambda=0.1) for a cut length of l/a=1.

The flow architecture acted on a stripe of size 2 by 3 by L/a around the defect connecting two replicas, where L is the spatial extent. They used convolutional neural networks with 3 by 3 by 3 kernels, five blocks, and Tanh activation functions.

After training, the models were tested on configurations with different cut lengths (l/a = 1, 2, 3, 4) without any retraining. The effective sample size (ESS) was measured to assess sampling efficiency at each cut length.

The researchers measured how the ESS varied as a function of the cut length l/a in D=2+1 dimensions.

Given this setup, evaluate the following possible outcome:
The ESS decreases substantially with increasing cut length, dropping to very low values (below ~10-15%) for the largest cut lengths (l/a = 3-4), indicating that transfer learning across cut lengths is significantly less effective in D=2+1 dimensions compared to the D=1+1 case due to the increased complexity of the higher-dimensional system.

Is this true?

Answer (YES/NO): NO